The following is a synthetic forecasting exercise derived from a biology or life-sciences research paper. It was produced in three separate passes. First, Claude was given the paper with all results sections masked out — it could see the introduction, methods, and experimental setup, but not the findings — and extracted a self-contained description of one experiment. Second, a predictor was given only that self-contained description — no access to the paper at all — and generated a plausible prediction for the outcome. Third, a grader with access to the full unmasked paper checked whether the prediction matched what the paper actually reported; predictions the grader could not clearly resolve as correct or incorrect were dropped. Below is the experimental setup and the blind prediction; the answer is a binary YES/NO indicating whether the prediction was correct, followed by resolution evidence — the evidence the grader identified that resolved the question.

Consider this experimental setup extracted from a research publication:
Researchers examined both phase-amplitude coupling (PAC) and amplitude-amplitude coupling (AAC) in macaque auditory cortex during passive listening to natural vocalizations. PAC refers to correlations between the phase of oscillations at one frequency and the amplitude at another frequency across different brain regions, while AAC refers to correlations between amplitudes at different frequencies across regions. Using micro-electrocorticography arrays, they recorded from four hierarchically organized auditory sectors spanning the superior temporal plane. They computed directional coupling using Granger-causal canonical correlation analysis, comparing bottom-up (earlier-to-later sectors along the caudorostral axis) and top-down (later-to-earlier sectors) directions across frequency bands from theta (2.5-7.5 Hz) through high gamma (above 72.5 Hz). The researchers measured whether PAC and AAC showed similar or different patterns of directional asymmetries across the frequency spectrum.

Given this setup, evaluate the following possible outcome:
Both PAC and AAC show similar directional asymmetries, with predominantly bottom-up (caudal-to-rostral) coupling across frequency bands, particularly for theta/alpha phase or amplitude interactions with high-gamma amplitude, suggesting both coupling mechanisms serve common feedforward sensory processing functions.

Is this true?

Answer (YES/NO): NO